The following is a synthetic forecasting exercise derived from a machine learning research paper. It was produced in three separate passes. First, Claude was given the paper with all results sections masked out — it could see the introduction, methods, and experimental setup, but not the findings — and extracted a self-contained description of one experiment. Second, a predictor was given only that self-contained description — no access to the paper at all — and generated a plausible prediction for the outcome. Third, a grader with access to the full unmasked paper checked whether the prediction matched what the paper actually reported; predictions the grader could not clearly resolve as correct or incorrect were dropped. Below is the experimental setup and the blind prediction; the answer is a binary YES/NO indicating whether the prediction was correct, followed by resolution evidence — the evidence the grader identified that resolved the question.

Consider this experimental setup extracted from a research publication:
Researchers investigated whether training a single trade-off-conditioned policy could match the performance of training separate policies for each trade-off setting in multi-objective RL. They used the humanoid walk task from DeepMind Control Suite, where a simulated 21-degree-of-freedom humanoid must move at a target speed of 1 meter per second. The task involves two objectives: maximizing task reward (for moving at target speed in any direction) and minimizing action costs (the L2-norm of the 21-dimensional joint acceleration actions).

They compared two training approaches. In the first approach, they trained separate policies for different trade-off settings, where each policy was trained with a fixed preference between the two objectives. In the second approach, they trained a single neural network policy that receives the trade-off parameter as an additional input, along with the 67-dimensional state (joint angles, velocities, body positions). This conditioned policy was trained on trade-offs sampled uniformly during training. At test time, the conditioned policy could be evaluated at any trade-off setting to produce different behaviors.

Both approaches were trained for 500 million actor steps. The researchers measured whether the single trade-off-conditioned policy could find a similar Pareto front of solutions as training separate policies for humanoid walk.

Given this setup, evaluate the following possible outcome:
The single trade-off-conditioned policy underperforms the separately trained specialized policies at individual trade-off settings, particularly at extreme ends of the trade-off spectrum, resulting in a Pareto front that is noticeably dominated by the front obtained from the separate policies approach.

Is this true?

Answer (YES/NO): NO